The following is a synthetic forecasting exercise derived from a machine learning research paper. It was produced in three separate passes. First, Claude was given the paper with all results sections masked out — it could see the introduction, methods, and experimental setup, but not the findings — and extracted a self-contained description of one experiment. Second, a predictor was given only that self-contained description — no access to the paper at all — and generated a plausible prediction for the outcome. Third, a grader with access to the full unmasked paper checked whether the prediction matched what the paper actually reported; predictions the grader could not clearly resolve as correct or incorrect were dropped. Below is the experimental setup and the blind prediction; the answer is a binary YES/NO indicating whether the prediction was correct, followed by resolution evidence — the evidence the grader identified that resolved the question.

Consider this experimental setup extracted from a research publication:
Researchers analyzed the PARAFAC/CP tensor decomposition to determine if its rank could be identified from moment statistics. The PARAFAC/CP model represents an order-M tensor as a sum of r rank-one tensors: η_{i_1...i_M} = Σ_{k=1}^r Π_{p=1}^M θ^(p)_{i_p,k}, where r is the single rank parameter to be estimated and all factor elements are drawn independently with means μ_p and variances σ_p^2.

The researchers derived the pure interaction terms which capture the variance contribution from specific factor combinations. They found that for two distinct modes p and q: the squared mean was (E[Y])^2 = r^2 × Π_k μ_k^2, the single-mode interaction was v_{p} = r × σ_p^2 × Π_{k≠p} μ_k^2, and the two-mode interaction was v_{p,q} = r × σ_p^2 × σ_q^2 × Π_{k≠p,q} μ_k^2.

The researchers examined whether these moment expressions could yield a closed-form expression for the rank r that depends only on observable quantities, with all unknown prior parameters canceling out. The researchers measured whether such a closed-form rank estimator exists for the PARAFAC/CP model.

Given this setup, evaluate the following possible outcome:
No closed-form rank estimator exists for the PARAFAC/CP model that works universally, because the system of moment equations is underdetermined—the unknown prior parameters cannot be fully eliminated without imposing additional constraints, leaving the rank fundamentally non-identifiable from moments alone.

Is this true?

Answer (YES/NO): NO